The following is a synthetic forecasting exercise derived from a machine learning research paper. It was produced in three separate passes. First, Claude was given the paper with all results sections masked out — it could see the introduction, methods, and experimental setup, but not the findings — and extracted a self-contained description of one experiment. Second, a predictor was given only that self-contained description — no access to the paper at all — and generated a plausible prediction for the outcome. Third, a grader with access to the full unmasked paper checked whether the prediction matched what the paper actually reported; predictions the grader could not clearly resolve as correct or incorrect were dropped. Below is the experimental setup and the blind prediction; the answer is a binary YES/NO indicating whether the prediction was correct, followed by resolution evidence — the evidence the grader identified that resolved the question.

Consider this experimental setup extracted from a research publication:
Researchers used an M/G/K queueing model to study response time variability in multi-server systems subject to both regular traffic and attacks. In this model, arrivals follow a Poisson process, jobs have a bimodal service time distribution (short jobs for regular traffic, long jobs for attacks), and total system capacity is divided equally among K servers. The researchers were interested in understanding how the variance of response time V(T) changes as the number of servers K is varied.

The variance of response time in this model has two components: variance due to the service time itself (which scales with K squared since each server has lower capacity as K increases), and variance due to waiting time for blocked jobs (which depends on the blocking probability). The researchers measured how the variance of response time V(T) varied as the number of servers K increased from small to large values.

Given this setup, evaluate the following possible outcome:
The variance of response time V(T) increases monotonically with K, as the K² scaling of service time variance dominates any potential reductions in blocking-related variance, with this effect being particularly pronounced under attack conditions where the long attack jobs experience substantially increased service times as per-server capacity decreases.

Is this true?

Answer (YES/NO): NO